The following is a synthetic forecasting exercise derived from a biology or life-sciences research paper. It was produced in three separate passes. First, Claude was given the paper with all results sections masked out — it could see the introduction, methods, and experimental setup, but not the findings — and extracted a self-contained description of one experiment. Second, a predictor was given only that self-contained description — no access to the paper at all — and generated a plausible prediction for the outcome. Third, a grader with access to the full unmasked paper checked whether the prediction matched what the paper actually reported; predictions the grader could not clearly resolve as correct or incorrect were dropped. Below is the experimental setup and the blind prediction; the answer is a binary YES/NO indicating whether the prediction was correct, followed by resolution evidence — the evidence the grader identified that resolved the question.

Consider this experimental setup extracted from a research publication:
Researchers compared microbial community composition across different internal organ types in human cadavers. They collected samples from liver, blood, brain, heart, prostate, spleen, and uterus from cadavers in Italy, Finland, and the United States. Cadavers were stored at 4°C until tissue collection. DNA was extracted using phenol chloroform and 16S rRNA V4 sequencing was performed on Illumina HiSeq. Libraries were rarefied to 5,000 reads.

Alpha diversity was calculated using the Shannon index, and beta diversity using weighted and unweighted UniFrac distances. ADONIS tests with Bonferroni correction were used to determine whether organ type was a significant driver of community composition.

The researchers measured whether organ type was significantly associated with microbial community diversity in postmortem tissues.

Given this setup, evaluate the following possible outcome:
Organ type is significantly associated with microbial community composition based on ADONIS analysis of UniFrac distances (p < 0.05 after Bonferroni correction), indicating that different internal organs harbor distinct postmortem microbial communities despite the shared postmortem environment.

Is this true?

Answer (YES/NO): YES